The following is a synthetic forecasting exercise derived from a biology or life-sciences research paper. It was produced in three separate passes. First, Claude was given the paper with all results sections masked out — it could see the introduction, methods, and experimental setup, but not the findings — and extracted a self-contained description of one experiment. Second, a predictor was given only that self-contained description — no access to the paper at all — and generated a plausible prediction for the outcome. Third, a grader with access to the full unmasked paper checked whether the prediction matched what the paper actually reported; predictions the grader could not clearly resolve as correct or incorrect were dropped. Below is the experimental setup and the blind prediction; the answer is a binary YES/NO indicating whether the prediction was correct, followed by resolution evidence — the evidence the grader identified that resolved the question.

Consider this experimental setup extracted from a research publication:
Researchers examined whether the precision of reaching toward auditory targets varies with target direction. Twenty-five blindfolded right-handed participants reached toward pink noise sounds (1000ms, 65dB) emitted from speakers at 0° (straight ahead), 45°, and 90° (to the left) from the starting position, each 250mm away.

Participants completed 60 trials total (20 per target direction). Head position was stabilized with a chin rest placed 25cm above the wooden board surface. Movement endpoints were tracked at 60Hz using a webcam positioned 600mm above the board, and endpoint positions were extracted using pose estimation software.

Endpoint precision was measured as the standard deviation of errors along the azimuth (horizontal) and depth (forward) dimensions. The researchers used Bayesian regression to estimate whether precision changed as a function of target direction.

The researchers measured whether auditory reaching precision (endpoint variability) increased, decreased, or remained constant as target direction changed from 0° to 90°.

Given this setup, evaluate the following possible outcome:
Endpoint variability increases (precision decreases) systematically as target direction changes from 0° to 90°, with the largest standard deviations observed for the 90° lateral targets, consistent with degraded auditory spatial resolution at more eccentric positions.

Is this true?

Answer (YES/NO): NO